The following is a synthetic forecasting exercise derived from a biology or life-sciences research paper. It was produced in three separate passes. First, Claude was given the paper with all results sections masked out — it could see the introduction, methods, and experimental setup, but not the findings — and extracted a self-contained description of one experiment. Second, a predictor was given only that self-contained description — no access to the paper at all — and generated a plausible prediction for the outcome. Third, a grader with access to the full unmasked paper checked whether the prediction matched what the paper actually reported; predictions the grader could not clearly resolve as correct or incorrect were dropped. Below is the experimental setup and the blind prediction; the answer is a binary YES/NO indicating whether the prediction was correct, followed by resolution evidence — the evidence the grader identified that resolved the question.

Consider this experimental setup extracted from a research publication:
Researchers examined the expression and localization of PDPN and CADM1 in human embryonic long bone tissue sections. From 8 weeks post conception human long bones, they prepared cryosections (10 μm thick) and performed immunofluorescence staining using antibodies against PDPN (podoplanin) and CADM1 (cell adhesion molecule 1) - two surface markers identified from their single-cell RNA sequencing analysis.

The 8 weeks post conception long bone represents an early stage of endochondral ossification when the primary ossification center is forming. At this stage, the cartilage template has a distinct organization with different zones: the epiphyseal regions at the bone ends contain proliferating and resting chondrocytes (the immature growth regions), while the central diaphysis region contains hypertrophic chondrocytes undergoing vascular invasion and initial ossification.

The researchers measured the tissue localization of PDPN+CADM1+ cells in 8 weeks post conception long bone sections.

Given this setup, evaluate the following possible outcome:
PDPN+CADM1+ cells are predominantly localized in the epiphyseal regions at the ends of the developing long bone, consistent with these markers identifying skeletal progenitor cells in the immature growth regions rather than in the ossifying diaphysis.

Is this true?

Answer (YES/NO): NO